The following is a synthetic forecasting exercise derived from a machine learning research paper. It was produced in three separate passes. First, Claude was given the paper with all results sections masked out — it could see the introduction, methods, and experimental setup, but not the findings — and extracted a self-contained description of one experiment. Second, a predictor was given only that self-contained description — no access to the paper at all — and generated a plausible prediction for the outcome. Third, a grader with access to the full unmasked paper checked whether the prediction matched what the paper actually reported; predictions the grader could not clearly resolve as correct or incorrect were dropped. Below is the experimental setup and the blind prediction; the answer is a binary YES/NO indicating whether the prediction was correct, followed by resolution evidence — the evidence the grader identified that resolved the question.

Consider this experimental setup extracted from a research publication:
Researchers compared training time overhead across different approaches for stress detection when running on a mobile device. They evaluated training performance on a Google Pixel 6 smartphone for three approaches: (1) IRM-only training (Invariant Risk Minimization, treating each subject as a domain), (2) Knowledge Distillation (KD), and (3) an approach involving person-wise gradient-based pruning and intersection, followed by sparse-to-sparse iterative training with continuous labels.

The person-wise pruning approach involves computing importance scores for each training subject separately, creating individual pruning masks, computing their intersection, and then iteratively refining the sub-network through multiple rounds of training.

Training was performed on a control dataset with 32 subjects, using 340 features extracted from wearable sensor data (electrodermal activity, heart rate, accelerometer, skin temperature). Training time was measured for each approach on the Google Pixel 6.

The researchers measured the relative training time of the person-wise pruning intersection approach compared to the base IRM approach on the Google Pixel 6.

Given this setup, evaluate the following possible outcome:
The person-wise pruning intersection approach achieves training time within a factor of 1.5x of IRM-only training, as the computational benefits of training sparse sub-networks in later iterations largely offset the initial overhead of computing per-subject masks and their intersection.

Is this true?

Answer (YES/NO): NO